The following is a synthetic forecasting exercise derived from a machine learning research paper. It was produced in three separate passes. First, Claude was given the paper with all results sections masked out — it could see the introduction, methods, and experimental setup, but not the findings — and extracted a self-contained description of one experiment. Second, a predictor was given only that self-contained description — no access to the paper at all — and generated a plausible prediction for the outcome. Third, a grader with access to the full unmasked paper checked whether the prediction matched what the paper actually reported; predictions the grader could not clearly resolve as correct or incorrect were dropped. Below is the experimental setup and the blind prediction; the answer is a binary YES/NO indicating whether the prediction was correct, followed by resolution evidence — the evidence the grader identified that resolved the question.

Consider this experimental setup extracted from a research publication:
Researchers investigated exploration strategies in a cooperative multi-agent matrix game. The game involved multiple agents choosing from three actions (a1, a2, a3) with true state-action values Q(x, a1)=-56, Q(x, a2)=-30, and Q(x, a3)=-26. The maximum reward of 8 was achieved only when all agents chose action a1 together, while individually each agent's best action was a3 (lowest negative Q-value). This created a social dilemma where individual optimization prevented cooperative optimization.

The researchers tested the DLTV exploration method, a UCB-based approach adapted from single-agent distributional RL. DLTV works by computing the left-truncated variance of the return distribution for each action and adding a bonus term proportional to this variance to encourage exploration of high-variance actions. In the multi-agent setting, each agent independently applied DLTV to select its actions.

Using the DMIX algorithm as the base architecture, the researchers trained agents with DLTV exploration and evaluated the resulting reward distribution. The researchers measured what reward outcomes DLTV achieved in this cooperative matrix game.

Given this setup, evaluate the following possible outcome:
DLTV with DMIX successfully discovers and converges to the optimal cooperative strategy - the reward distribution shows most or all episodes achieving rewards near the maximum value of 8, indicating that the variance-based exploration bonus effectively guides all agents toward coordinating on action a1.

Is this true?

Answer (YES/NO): NO